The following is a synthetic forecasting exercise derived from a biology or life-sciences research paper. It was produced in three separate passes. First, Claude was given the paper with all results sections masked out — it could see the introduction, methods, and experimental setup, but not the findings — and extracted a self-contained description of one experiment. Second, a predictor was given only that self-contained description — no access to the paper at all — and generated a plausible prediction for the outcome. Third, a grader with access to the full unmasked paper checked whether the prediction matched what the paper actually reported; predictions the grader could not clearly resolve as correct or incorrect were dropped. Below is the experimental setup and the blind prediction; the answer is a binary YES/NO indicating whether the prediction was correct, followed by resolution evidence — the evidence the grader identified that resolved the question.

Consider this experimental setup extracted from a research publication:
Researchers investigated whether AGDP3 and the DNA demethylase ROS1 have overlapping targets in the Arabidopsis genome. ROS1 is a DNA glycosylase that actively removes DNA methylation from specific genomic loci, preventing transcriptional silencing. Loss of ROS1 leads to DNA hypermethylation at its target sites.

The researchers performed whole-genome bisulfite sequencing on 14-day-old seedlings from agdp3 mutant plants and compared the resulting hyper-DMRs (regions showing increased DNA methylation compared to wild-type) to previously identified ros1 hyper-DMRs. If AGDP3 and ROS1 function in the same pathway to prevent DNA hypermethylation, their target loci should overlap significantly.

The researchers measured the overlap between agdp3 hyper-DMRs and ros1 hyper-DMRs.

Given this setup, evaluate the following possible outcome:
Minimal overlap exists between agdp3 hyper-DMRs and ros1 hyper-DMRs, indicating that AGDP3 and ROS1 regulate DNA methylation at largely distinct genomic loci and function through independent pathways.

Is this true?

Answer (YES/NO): NO